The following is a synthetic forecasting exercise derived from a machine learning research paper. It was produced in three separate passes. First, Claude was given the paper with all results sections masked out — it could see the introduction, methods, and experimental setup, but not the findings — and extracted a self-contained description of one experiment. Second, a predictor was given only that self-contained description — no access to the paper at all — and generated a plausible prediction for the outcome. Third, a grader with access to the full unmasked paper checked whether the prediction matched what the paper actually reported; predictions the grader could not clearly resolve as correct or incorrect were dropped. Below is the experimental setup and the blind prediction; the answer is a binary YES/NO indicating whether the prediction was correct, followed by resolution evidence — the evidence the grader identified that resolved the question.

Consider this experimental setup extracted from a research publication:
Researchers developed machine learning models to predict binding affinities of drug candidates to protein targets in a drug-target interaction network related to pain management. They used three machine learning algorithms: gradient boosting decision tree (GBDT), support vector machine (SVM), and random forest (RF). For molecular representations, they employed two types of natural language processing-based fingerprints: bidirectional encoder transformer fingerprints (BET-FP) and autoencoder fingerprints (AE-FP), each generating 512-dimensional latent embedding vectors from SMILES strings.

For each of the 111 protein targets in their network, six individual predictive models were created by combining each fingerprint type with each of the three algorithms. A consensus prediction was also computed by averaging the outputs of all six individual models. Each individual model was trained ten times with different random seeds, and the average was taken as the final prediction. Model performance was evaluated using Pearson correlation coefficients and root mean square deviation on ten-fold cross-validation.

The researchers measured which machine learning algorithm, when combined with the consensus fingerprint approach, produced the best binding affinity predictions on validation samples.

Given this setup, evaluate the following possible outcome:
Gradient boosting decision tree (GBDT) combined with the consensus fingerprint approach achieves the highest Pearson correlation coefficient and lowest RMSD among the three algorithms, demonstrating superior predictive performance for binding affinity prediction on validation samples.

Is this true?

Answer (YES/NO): NO